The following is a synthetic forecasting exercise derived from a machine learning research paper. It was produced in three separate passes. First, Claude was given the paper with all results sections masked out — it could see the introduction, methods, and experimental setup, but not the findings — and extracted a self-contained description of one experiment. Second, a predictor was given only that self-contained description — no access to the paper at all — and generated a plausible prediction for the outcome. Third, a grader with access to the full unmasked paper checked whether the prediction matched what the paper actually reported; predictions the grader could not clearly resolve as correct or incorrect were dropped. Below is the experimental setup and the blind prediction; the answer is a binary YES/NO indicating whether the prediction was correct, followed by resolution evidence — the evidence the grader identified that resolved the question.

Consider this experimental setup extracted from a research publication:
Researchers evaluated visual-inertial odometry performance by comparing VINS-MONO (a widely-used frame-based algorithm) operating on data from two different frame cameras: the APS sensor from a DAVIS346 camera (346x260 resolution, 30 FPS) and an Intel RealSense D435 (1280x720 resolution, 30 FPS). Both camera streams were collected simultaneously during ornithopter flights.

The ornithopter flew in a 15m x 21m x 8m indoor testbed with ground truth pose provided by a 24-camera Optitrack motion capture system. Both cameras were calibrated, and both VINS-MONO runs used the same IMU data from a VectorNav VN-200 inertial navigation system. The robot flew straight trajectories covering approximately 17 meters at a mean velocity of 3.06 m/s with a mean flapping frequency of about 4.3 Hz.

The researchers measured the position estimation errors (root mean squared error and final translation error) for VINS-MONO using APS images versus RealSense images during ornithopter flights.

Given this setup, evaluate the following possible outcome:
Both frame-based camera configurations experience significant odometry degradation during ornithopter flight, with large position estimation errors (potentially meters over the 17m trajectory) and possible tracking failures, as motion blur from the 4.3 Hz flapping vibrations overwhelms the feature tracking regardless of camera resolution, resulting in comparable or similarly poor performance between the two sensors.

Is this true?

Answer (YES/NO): NO